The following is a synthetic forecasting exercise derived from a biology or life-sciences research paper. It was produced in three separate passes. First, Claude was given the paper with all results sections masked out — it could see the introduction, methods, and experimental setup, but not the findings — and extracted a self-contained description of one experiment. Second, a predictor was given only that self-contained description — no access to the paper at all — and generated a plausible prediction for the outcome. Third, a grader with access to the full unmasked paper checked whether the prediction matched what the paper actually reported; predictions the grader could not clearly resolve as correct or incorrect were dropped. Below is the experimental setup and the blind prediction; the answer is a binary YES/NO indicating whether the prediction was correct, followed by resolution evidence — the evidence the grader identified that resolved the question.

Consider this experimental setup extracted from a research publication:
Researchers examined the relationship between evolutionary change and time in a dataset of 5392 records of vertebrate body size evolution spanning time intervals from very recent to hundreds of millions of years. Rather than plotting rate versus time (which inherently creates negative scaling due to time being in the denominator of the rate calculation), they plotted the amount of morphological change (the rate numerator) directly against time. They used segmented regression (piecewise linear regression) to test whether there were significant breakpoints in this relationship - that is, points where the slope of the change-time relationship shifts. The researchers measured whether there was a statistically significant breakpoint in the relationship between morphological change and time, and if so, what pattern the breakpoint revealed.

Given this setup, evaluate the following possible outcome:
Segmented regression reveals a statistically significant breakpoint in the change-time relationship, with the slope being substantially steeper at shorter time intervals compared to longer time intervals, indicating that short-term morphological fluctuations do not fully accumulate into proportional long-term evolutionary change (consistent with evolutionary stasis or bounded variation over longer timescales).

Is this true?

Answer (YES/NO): NO